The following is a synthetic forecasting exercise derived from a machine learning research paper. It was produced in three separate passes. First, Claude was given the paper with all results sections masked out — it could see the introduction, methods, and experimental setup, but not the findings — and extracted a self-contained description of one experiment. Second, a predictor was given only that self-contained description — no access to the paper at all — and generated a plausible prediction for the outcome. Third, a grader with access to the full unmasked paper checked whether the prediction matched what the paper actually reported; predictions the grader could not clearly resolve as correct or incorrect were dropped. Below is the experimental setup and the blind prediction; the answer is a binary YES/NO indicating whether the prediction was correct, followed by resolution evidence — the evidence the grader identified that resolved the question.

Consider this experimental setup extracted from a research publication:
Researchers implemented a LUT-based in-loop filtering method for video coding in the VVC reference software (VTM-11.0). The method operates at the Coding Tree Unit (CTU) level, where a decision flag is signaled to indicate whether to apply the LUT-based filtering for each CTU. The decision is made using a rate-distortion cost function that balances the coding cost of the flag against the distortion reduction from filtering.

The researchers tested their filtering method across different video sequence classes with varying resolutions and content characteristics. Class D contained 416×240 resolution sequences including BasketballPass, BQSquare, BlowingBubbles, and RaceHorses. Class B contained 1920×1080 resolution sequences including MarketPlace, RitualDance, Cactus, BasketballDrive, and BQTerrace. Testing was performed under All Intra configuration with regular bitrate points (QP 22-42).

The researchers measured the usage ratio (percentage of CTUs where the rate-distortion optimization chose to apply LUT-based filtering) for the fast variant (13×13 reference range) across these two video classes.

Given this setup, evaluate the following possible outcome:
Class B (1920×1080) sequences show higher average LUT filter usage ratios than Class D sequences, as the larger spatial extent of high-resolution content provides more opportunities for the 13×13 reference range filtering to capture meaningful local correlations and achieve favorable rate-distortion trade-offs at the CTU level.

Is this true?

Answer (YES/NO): NO